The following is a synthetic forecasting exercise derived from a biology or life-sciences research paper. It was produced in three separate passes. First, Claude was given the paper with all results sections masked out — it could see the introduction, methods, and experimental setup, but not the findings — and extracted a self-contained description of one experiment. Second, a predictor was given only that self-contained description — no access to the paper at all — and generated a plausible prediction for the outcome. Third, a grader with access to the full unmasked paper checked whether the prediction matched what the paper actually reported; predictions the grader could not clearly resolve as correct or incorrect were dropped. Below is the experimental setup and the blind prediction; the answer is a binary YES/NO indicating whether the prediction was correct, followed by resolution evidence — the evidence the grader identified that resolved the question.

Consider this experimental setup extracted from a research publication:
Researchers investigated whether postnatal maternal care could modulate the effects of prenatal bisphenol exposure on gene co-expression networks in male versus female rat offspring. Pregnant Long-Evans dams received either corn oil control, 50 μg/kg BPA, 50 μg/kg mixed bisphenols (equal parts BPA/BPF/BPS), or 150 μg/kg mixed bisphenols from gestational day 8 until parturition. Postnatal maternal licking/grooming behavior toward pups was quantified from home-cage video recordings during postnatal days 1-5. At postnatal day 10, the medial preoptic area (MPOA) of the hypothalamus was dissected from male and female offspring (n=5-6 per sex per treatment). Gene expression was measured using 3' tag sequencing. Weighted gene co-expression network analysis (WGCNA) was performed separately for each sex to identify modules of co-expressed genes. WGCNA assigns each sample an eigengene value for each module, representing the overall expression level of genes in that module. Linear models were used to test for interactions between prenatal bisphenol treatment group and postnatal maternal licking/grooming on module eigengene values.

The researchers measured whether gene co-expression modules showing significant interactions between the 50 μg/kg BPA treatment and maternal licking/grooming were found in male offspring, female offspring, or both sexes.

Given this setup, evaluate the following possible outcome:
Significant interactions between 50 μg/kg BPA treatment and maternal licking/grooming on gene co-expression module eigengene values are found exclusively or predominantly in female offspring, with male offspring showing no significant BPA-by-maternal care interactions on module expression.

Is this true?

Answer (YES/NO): NO